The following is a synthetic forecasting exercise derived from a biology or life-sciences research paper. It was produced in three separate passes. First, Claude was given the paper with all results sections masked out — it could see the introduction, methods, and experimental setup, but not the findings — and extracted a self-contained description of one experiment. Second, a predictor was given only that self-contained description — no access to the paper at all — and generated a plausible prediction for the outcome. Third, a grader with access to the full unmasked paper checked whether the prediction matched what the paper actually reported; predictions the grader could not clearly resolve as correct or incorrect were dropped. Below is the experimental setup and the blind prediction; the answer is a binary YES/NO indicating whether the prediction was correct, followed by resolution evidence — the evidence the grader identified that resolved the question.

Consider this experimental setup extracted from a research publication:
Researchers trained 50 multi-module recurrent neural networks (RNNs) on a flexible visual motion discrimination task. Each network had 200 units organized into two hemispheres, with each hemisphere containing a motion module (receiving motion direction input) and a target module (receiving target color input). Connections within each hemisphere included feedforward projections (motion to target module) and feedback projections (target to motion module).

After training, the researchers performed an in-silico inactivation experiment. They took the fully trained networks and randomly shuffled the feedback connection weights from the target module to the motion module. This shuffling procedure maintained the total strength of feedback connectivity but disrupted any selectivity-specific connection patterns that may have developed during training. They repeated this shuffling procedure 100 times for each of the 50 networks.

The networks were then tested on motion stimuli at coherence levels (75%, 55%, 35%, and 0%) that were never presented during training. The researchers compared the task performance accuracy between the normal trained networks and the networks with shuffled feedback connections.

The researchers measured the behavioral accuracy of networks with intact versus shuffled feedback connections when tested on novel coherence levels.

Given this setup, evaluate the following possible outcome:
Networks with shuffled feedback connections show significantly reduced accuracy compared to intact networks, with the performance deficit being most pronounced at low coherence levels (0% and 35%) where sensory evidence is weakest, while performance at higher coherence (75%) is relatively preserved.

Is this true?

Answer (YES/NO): NO